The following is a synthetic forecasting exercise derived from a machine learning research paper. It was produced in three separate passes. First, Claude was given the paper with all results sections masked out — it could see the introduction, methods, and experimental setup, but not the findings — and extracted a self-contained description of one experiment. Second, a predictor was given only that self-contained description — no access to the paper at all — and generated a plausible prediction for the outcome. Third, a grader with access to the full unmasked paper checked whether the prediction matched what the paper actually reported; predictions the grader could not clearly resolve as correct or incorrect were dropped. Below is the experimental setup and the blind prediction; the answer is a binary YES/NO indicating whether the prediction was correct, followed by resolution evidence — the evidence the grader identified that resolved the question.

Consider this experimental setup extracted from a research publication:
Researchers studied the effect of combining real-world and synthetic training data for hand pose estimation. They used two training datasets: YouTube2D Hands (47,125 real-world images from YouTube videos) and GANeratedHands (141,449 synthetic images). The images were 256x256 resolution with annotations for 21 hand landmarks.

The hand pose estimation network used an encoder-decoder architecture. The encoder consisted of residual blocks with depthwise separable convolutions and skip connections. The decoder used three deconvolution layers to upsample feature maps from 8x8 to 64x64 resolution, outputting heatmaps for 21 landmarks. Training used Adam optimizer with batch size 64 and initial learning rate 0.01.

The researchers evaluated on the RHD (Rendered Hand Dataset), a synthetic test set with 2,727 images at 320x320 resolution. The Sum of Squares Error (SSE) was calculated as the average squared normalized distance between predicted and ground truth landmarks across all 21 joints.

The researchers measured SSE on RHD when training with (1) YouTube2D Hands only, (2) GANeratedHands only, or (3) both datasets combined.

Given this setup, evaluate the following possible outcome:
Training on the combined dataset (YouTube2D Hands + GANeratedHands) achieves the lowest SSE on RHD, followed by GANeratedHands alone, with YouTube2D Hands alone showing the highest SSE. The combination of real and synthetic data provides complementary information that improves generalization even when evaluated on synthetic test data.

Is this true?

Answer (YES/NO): YES